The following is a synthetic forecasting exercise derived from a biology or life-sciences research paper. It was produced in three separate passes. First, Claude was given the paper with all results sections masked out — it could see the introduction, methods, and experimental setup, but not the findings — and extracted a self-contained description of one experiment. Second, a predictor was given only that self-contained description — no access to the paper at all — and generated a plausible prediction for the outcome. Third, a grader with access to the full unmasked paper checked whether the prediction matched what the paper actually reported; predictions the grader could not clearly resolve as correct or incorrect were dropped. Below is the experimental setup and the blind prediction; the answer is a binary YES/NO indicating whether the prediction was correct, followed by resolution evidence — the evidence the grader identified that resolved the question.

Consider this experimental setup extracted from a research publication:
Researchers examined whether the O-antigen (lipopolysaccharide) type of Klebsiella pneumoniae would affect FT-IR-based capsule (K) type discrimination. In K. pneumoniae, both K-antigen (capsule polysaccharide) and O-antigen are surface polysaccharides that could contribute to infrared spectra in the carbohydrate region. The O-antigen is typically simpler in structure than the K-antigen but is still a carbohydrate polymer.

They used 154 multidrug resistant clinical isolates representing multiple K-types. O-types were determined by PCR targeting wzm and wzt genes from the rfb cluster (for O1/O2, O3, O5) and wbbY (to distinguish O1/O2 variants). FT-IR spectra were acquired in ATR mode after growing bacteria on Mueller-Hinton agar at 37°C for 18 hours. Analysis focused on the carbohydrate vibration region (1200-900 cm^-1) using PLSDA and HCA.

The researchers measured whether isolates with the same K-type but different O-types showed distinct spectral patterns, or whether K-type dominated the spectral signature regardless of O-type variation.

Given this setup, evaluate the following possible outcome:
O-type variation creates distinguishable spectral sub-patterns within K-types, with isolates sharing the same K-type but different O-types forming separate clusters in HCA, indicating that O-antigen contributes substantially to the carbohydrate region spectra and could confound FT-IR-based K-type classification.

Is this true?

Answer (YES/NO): NO